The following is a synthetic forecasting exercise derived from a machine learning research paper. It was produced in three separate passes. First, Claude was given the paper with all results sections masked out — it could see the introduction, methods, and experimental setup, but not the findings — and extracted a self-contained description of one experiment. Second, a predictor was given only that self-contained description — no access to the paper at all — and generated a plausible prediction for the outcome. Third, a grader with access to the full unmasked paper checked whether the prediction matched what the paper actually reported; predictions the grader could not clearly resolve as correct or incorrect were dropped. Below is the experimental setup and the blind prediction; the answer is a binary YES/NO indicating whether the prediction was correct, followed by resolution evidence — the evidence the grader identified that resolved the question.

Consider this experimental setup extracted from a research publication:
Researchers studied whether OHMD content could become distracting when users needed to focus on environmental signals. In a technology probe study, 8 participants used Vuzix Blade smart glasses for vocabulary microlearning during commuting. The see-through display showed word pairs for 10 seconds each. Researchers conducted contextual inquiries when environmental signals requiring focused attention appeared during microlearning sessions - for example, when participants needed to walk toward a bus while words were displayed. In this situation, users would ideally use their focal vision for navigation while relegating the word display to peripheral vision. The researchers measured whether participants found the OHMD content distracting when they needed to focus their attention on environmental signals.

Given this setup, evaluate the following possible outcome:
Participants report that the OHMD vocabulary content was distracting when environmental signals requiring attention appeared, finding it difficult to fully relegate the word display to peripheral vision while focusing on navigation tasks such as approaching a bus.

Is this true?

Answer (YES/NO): YES